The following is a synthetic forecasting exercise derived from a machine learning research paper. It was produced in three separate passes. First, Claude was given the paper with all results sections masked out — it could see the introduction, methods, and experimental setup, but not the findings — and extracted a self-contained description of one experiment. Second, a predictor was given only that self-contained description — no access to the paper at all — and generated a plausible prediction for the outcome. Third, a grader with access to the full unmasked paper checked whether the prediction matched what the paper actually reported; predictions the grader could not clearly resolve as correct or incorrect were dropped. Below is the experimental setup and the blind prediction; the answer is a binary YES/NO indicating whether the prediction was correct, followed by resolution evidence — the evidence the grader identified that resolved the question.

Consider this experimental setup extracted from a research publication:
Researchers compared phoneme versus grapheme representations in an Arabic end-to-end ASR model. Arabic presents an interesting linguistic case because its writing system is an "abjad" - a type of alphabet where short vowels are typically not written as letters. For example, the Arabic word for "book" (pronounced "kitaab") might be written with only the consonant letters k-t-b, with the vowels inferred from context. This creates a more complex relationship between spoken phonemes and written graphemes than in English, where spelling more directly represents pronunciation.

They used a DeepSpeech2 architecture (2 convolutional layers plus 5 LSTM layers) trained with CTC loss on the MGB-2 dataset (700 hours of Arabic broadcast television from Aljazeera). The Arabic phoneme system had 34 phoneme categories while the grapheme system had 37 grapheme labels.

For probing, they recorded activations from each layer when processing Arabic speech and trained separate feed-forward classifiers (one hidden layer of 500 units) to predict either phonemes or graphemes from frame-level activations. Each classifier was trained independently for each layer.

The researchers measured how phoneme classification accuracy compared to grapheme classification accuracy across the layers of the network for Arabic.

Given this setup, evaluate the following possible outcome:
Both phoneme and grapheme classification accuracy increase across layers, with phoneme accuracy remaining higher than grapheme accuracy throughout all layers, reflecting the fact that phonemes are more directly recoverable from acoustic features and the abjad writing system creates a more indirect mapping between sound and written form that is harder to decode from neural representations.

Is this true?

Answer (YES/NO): NO